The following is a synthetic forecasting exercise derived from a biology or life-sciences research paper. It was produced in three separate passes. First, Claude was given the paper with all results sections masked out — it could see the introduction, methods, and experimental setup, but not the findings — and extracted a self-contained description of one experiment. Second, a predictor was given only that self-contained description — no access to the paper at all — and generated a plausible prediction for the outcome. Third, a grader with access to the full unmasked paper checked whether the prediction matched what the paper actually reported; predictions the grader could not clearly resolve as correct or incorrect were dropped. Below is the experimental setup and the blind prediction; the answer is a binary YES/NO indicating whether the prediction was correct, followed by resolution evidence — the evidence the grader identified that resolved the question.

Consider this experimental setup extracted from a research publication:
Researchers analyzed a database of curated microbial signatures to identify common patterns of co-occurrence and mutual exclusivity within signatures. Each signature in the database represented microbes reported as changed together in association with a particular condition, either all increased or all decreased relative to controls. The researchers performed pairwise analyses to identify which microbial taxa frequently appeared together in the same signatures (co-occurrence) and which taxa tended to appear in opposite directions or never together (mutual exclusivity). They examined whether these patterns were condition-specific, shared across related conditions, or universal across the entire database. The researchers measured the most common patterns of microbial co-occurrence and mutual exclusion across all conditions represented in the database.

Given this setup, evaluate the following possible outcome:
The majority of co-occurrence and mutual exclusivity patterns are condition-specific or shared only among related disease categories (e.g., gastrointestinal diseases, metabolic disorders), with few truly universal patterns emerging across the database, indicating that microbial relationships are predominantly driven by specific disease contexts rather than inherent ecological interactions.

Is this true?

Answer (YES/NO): NO